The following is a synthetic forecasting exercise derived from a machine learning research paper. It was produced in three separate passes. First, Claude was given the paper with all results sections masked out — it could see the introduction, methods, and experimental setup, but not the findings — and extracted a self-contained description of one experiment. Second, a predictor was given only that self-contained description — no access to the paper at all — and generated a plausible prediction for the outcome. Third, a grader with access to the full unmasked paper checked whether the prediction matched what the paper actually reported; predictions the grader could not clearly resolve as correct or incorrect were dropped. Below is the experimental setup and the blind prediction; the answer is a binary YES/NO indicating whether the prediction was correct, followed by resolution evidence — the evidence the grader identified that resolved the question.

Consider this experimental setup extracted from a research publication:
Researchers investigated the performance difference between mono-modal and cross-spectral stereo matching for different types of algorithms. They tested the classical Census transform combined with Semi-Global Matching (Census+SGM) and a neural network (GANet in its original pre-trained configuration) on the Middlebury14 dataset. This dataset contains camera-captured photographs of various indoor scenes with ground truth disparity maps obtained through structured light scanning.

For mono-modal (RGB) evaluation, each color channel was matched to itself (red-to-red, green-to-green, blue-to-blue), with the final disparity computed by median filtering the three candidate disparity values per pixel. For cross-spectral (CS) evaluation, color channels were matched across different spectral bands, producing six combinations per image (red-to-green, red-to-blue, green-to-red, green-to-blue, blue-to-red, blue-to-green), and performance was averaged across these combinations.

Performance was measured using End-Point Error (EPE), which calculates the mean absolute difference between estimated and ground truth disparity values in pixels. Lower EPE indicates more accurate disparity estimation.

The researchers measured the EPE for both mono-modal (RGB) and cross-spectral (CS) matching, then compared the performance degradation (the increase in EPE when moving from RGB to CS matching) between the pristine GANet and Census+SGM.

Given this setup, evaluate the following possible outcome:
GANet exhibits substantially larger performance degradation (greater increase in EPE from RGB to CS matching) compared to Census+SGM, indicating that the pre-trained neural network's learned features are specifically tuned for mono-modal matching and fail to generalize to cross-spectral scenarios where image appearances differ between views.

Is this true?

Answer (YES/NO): NO